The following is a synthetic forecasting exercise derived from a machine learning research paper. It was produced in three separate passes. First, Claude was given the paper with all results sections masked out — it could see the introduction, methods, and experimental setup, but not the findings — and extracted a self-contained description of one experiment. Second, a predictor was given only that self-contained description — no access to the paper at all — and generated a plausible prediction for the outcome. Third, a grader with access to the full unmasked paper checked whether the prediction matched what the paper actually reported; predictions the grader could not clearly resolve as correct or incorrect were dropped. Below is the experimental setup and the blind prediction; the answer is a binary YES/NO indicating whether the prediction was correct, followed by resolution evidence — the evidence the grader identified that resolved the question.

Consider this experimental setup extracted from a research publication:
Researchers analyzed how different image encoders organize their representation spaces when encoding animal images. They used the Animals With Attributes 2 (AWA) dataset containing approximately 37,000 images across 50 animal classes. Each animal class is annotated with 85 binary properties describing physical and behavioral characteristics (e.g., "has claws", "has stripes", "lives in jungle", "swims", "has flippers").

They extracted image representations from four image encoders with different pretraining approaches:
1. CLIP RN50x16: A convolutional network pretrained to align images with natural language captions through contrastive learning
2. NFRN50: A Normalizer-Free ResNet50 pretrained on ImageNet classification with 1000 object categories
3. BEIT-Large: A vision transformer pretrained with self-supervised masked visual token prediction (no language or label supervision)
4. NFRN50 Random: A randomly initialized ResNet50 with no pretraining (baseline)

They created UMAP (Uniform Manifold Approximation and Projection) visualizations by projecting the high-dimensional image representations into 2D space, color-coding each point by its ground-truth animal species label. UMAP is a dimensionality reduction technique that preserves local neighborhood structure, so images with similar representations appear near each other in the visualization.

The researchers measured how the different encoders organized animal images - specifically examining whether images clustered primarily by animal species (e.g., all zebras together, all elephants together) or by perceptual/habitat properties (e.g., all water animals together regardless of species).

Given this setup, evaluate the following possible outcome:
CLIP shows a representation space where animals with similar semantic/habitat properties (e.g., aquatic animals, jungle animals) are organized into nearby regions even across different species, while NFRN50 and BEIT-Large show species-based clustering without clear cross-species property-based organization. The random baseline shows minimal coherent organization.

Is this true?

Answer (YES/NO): NO